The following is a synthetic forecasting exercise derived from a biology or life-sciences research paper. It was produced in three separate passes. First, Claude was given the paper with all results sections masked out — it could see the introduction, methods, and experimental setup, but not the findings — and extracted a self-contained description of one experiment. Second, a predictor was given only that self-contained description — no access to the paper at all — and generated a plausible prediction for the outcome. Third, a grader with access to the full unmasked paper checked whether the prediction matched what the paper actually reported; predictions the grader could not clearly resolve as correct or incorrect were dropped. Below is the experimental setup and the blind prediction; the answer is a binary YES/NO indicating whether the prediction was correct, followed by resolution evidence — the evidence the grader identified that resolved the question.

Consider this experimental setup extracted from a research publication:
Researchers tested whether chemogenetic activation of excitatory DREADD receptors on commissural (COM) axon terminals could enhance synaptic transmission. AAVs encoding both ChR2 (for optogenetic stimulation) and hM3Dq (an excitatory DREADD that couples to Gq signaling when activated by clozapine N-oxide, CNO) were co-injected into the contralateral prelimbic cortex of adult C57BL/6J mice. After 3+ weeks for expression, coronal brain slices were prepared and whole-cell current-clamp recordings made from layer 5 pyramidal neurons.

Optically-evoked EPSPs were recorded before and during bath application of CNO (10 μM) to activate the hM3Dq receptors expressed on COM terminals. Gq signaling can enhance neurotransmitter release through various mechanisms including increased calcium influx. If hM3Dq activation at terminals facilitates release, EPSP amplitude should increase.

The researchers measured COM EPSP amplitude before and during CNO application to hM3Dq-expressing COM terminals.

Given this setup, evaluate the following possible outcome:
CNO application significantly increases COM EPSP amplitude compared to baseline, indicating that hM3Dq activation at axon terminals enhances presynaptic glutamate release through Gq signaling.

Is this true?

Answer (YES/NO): NO